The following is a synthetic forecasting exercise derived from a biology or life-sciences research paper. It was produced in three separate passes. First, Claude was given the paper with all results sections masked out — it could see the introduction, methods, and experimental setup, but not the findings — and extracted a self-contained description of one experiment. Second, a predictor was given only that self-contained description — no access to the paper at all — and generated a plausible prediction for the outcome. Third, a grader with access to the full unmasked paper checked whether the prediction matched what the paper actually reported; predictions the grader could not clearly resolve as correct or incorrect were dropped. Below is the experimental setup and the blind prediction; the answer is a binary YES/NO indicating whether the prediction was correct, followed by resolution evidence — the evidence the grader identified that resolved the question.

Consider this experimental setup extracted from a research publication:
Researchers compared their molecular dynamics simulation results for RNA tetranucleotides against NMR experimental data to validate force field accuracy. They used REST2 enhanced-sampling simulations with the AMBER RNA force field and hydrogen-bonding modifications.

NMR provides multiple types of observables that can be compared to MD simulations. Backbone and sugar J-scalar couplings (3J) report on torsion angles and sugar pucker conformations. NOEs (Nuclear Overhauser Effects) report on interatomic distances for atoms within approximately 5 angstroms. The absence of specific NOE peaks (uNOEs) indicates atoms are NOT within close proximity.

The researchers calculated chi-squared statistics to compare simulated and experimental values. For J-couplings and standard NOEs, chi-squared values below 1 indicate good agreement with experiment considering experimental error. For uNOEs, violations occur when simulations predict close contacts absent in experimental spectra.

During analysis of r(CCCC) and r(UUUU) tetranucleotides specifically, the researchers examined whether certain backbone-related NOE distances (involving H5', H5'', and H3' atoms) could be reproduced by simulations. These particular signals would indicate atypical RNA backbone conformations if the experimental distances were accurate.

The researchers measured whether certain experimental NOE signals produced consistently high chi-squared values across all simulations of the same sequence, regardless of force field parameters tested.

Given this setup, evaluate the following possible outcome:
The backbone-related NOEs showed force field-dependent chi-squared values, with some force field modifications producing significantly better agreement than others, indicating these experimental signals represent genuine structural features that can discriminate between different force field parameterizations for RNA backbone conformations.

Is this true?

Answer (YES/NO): NO